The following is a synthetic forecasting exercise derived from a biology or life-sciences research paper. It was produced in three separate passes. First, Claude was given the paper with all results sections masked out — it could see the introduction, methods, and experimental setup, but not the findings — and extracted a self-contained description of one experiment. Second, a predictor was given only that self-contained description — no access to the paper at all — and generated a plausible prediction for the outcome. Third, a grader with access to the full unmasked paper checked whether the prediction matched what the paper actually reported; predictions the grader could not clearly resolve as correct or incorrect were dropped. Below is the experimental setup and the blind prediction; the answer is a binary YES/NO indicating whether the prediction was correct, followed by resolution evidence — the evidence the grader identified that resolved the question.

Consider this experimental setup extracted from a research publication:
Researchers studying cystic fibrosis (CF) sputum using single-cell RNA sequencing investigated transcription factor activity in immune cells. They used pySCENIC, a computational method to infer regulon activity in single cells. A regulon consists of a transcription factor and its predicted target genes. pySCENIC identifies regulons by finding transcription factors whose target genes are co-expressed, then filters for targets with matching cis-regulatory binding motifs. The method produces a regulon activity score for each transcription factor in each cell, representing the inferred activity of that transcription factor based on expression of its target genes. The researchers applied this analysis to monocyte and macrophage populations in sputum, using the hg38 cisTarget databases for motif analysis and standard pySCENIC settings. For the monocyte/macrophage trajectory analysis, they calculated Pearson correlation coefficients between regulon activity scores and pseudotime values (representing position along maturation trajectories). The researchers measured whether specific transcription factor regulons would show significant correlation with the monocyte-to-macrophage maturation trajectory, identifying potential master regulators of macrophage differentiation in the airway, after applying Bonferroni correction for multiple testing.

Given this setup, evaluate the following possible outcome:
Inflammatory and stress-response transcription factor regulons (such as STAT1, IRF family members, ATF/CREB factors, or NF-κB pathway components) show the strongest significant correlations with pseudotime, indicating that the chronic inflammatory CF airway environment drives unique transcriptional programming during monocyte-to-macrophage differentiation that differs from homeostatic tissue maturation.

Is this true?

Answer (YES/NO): NO